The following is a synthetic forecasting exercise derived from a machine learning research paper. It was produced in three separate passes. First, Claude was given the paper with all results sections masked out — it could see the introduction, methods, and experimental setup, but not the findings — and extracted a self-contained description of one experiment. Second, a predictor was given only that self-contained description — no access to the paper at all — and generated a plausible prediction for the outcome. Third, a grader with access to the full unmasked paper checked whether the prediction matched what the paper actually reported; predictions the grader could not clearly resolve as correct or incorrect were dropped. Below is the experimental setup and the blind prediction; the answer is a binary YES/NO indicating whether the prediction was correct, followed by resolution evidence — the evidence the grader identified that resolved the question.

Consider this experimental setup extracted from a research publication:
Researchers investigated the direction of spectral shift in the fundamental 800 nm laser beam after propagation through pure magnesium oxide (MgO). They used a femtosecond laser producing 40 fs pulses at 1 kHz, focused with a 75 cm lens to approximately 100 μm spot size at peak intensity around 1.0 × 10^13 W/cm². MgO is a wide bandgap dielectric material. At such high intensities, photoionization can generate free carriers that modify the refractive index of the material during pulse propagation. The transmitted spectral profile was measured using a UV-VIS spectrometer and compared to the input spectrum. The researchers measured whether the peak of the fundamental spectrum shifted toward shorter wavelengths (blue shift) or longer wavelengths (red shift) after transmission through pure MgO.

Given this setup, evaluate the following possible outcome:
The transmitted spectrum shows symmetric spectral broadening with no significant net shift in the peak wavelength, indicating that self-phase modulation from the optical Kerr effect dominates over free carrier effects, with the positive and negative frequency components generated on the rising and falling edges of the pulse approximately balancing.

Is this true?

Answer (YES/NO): NO